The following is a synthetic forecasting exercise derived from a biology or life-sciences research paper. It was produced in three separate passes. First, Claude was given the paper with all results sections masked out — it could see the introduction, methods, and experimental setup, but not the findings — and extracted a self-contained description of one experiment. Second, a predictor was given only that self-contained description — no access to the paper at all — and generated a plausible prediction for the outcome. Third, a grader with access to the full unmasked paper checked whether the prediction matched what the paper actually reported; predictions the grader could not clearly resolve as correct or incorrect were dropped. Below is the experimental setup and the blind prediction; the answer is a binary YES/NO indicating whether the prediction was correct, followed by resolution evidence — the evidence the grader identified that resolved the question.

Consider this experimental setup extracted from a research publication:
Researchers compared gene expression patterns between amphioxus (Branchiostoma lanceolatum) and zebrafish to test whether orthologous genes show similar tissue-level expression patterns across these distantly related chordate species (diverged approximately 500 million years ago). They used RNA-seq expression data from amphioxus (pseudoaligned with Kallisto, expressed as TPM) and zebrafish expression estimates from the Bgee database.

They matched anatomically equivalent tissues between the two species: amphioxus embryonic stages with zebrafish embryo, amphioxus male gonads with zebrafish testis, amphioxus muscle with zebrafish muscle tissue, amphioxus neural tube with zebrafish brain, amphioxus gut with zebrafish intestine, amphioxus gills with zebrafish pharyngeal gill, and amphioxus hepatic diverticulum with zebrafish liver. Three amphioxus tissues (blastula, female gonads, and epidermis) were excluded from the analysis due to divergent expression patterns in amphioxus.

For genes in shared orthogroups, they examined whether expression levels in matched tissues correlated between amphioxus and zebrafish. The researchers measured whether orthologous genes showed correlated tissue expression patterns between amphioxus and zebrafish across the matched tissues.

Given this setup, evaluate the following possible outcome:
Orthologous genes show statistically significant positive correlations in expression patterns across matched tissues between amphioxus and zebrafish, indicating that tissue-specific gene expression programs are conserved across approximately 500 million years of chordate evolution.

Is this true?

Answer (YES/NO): NO